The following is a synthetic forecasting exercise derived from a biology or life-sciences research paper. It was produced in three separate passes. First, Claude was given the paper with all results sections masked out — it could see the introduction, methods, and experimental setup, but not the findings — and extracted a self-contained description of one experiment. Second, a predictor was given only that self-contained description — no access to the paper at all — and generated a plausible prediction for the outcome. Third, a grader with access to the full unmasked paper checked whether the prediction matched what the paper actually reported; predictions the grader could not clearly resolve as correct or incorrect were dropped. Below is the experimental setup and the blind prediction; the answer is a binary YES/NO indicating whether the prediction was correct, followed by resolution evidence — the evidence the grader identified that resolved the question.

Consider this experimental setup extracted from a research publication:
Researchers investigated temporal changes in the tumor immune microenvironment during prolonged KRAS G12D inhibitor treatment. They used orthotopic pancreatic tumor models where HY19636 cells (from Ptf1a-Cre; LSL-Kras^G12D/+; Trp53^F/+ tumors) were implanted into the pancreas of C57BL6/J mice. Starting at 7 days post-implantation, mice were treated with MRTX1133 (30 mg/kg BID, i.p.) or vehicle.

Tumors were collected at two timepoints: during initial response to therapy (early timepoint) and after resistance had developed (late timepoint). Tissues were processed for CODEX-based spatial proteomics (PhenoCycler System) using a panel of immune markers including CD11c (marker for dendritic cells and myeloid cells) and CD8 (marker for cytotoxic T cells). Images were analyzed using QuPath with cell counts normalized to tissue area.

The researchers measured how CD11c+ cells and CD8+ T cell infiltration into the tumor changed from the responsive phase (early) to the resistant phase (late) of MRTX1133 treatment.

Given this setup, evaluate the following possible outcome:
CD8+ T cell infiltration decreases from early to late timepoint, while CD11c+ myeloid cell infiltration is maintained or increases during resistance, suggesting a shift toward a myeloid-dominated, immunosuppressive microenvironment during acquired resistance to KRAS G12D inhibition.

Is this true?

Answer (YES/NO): NO